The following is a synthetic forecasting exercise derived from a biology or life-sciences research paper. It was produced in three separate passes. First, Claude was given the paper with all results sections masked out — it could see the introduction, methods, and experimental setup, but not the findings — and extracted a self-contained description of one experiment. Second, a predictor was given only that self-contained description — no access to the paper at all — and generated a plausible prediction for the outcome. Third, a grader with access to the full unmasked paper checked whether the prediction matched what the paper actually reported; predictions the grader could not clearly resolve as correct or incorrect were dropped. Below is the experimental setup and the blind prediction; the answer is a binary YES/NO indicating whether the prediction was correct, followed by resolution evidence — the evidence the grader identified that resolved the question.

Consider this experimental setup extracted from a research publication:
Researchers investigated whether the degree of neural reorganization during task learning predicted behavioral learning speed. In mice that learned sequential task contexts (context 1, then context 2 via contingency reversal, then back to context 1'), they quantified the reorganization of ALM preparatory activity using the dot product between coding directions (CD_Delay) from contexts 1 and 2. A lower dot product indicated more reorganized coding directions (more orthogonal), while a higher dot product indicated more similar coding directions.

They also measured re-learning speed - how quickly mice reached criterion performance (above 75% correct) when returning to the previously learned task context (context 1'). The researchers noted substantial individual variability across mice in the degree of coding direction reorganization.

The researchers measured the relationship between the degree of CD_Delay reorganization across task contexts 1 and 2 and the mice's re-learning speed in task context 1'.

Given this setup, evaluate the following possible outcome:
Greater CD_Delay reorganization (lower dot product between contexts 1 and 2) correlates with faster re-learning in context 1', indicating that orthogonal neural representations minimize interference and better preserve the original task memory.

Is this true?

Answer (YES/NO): YES